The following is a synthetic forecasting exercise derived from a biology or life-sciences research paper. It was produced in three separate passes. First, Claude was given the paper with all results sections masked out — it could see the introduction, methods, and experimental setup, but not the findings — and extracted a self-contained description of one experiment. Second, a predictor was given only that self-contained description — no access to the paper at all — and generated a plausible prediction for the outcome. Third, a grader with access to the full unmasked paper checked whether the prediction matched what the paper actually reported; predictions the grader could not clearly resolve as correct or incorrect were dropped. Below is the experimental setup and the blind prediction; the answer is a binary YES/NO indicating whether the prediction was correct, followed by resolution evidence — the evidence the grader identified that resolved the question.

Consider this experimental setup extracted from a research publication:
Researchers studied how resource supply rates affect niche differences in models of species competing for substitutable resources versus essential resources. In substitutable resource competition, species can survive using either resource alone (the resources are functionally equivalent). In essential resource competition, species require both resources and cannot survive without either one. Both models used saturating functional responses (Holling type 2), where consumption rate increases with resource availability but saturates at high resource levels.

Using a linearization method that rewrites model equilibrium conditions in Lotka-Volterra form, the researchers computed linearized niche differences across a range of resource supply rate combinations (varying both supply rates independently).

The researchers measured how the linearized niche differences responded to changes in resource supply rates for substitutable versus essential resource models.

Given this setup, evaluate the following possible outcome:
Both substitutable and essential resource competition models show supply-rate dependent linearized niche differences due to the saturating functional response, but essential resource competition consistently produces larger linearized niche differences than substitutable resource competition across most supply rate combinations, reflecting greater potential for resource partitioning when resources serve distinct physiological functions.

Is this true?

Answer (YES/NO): NO